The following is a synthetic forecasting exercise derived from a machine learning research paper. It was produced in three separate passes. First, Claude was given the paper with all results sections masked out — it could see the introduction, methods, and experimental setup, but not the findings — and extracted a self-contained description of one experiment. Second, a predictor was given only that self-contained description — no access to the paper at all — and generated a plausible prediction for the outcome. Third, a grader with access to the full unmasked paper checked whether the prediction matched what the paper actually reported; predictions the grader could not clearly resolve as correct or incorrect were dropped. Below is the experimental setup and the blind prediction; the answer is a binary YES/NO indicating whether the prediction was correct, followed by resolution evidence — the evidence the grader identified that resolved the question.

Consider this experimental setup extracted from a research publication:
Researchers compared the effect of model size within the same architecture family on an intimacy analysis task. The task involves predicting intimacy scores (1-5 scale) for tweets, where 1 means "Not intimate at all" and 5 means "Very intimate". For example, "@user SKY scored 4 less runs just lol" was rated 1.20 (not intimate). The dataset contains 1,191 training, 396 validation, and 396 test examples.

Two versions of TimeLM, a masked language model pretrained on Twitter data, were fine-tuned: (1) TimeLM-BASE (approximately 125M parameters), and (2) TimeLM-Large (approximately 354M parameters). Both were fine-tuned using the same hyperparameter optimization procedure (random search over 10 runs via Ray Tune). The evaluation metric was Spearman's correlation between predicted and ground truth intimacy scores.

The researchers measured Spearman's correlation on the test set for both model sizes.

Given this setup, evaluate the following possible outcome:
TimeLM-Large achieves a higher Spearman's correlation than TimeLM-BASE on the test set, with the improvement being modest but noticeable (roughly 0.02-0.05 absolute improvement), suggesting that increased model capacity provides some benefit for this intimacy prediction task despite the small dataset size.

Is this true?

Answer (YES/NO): NO